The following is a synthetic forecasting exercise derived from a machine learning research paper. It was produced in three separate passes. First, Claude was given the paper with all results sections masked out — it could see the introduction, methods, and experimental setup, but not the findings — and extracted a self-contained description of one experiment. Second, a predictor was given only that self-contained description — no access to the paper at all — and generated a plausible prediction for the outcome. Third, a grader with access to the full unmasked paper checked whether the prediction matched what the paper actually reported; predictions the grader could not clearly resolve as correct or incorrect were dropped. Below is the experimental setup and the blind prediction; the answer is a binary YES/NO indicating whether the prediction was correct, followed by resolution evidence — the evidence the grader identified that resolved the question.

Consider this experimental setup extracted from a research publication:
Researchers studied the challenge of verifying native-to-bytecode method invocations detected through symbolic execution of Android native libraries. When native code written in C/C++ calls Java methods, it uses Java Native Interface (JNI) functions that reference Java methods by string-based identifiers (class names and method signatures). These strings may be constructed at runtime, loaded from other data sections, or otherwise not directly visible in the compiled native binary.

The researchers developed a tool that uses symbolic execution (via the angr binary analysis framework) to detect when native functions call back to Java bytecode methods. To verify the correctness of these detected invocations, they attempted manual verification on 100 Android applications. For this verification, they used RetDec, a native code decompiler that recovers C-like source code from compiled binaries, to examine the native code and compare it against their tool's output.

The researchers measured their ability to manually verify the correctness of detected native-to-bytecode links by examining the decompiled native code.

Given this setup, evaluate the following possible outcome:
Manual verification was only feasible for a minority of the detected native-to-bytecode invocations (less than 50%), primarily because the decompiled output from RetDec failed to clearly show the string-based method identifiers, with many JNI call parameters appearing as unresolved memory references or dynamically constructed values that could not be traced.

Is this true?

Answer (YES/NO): NO